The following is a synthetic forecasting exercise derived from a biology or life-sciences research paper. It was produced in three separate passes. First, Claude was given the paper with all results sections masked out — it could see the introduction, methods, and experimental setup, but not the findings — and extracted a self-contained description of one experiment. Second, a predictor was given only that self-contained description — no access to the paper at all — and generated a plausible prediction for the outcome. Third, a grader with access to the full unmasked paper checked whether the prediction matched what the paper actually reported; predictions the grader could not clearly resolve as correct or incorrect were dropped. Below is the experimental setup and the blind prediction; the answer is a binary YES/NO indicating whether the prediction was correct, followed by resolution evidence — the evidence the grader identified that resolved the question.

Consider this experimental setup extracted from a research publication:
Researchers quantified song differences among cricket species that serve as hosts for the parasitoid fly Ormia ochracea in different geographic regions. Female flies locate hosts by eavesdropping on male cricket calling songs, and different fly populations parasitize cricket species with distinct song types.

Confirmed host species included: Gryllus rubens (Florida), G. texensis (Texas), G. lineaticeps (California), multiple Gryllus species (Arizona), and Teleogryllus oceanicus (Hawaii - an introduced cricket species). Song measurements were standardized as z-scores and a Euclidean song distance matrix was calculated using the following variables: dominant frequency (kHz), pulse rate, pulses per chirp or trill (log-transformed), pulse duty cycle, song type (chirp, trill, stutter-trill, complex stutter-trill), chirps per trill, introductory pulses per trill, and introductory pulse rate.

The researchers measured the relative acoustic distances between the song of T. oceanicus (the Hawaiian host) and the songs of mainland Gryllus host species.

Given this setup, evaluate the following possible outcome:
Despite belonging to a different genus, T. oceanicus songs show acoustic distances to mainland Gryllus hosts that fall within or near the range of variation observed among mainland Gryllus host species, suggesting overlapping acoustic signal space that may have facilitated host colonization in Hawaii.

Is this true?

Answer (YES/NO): NO